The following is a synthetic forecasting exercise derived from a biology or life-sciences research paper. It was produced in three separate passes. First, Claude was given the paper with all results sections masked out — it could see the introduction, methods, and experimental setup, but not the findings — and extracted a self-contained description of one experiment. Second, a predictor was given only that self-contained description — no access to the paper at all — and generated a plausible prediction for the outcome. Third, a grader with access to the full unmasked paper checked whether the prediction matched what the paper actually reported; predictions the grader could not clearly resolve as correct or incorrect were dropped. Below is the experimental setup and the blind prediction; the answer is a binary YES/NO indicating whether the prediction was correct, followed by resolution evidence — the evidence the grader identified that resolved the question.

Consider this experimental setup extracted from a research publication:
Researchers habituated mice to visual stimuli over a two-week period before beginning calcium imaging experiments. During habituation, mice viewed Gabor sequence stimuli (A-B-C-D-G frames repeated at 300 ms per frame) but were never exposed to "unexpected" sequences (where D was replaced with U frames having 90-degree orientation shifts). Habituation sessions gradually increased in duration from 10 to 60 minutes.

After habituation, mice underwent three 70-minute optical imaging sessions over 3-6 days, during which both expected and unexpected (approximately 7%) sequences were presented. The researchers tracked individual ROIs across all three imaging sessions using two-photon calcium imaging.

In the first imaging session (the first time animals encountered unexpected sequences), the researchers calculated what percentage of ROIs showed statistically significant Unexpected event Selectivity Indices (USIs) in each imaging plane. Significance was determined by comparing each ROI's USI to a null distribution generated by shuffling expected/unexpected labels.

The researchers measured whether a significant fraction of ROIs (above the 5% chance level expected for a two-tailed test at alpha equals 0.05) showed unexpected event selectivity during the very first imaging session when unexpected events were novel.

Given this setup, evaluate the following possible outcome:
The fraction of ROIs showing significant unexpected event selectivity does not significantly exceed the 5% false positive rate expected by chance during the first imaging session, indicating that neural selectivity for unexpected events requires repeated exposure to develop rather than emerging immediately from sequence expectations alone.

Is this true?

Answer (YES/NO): NO